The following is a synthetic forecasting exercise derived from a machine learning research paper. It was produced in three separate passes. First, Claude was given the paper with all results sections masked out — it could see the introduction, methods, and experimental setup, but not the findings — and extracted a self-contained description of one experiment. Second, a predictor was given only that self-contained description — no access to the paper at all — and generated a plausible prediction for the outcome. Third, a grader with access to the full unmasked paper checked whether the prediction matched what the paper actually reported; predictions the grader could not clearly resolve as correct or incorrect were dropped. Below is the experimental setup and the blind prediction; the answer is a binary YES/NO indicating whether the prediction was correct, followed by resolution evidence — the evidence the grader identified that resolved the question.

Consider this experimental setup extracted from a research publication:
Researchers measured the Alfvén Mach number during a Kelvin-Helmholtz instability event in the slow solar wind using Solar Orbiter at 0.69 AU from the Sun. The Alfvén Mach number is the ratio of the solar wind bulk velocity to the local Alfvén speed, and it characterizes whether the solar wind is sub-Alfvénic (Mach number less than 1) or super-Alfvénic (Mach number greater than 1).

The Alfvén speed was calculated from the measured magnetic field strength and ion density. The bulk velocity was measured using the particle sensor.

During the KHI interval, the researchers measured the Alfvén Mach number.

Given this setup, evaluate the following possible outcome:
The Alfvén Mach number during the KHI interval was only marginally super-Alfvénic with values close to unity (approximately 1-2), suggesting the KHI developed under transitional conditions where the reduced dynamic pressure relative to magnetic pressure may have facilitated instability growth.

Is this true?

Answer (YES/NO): NO